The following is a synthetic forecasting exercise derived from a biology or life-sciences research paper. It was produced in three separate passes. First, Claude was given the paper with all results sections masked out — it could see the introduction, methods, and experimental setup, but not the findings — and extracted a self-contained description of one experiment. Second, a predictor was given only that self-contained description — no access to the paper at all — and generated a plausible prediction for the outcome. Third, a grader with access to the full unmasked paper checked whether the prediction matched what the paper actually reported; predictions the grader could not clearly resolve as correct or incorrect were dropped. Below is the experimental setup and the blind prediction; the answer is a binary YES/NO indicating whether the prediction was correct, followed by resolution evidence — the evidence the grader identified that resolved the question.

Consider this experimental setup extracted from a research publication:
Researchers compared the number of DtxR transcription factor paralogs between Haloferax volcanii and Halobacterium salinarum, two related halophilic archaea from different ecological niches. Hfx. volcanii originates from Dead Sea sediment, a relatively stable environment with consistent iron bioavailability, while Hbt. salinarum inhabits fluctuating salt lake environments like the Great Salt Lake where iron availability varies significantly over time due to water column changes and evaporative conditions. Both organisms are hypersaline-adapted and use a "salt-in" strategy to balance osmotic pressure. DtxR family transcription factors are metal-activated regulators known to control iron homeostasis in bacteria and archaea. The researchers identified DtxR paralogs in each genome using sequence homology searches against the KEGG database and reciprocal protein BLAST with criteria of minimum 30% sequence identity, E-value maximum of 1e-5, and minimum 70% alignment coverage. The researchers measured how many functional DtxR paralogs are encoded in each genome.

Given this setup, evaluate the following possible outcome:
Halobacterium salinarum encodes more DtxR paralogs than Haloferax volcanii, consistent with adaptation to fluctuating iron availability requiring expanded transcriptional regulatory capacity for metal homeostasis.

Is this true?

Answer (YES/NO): YES